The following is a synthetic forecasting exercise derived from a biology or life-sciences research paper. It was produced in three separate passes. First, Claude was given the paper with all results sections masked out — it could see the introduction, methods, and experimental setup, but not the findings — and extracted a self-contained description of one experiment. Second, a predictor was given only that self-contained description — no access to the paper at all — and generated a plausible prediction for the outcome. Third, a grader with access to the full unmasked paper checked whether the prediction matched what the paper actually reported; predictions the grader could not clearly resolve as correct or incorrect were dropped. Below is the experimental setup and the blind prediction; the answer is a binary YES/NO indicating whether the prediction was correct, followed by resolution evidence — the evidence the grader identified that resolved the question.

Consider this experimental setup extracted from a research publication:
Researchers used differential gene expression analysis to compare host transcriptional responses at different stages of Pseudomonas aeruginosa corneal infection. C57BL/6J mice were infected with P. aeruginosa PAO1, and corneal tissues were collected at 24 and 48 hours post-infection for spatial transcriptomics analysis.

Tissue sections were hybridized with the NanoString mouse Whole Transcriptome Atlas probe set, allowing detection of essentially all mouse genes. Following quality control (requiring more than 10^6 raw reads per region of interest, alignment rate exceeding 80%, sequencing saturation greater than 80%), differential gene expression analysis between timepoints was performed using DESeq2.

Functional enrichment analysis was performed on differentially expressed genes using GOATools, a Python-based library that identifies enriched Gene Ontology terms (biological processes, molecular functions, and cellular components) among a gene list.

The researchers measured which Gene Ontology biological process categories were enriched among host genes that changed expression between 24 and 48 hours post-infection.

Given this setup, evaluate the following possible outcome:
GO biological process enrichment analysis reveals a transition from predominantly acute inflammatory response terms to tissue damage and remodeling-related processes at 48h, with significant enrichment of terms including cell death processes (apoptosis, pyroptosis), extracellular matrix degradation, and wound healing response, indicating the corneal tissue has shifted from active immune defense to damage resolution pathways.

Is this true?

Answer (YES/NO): NO